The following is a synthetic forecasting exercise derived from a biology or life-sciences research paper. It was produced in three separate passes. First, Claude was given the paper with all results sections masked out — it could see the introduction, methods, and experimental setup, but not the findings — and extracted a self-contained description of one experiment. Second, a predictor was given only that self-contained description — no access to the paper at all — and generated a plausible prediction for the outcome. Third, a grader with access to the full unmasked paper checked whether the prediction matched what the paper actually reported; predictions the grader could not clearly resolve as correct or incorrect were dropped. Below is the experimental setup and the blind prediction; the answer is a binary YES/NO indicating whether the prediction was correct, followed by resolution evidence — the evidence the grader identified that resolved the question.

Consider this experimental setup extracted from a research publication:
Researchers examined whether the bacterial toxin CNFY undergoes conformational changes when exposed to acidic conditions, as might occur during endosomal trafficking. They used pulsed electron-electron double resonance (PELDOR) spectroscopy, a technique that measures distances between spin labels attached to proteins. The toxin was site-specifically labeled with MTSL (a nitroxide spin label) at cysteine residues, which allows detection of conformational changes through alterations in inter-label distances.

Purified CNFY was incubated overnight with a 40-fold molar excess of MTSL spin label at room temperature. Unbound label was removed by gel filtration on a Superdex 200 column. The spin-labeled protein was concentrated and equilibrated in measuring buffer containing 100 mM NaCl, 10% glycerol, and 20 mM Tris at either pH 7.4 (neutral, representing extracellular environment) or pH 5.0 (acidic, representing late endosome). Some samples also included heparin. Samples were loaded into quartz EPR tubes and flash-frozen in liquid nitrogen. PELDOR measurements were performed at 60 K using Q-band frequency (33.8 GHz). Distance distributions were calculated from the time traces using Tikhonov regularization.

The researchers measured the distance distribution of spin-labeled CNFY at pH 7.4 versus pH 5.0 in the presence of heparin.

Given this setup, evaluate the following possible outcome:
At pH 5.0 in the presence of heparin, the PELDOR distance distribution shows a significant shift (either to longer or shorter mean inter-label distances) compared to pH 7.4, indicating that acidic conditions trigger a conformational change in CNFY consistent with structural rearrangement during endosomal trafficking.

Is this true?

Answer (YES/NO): YES